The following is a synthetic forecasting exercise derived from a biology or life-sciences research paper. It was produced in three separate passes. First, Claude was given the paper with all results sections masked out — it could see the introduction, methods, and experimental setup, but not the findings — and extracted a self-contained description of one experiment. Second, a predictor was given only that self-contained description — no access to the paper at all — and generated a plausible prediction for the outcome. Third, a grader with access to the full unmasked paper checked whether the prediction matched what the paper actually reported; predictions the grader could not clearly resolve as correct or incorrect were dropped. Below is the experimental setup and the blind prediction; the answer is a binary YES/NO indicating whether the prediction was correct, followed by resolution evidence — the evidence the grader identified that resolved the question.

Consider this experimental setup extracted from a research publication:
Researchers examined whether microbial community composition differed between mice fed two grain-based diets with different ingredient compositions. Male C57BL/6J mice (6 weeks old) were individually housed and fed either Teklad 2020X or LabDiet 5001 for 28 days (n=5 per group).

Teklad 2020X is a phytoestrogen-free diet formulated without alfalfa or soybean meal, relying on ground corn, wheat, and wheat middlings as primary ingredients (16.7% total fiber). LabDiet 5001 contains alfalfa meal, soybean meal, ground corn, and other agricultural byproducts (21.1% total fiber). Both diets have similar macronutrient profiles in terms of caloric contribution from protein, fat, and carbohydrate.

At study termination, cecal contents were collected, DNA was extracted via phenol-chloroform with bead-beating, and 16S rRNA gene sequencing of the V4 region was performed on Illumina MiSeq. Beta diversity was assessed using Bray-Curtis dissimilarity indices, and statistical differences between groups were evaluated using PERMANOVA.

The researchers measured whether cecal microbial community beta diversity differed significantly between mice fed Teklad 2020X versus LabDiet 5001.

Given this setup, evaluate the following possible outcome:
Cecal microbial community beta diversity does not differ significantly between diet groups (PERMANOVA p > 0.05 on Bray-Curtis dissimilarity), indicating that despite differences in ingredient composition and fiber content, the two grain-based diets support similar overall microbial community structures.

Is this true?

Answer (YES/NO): NO